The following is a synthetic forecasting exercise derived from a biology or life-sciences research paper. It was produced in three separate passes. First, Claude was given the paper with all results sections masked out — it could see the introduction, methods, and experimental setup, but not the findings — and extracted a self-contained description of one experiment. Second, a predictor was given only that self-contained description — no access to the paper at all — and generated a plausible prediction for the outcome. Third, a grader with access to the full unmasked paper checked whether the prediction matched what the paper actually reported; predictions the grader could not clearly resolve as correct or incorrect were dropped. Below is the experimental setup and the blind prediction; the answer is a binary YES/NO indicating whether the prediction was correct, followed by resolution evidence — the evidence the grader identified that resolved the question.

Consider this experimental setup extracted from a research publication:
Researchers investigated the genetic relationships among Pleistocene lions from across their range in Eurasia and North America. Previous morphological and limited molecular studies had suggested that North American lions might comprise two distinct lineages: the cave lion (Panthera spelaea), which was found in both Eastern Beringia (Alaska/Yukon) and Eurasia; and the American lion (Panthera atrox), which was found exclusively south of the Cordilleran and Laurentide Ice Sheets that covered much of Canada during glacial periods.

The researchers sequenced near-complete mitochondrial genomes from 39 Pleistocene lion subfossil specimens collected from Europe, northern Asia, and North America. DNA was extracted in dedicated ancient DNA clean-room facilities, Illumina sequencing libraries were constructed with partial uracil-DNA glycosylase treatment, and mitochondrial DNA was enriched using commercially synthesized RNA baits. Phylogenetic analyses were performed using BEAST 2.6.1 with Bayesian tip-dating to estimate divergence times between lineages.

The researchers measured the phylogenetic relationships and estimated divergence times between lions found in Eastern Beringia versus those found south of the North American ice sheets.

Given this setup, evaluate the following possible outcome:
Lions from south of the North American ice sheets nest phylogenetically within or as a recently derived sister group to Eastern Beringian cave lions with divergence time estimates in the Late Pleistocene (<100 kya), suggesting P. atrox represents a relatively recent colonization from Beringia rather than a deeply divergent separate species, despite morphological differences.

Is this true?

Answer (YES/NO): NO